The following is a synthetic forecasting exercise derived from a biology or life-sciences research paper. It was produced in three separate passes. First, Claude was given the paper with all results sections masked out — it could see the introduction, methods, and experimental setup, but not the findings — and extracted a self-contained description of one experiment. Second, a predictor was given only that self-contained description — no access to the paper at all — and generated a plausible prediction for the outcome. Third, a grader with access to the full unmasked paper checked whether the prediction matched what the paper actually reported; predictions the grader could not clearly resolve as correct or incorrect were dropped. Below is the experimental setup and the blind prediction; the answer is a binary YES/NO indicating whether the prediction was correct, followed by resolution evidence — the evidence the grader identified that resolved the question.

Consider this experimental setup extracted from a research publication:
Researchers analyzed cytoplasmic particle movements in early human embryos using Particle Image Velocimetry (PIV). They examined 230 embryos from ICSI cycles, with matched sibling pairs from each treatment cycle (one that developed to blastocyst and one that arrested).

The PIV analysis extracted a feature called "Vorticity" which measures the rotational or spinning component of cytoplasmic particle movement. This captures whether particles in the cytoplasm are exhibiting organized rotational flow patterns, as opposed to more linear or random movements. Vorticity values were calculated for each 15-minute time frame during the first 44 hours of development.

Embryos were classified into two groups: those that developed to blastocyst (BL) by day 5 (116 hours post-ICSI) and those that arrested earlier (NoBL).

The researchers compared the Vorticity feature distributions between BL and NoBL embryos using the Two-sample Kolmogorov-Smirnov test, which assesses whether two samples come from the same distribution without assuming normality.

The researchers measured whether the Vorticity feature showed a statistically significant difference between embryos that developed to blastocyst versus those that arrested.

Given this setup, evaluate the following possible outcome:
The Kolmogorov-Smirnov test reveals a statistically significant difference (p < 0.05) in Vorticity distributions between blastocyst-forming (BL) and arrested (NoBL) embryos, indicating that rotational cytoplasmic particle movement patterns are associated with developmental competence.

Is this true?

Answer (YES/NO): NO